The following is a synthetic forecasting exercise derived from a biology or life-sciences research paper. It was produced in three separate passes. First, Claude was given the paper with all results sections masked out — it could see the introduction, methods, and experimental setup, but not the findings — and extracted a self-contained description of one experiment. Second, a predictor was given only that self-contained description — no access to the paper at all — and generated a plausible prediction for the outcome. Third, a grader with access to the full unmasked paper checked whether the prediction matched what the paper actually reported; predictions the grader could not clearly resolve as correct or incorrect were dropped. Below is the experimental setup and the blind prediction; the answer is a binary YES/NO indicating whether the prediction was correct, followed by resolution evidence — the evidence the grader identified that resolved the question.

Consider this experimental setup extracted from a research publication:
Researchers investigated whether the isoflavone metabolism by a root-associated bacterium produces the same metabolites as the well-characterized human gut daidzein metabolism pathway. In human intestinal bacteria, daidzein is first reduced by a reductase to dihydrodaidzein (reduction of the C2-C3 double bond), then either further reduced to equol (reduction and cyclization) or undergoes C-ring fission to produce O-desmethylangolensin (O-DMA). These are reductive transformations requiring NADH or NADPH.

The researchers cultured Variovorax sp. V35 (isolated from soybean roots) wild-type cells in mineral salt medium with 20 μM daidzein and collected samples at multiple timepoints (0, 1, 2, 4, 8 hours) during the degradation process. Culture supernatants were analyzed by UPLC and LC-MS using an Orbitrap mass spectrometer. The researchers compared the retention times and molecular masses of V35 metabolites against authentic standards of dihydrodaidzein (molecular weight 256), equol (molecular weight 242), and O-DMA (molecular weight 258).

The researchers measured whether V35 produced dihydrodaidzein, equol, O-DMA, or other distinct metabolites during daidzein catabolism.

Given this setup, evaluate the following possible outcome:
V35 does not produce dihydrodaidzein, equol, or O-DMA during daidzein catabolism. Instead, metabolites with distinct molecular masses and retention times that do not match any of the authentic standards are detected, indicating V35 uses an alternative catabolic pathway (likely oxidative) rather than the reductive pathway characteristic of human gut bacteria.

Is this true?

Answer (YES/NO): YES